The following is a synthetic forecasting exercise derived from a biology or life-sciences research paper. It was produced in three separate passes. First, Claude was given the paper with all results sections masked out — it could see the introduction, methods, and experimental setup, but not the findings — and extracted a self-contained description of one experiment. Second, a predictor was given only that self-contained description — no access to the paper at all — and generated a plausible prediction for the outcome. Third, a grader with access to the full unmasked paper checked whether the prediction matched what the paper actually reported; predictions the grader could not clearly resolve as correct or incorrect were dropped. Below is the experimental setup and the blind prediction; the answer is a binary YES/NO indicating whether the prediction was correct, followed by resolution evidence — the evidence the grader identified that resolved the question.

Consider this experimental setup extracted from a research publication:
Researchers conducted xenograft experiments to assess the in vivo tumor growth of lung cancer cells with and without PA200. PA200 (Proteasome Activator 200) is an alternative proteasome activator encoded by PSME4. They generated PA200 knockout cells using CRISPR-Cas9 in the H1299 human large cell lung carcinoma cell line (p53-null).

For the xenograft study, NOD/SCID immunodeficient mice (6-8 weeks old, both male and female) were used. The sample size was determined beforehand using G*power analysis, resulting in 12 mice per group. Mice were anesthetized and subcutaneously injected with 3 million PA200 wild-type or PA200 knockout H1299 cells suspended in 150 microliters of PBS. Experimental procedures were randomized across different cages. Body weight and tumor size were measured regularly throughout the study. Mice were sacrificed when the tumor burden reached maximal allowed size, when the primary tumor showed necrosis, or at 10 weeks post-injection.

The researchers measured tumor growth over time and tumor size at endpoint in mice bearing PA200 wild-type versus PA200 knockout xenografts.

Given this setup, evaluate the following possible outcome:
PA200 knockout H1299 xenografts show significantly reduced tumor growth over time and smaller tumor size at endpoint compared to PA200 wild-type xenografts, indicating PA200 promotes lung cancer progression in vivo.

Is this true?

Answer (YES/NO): NO